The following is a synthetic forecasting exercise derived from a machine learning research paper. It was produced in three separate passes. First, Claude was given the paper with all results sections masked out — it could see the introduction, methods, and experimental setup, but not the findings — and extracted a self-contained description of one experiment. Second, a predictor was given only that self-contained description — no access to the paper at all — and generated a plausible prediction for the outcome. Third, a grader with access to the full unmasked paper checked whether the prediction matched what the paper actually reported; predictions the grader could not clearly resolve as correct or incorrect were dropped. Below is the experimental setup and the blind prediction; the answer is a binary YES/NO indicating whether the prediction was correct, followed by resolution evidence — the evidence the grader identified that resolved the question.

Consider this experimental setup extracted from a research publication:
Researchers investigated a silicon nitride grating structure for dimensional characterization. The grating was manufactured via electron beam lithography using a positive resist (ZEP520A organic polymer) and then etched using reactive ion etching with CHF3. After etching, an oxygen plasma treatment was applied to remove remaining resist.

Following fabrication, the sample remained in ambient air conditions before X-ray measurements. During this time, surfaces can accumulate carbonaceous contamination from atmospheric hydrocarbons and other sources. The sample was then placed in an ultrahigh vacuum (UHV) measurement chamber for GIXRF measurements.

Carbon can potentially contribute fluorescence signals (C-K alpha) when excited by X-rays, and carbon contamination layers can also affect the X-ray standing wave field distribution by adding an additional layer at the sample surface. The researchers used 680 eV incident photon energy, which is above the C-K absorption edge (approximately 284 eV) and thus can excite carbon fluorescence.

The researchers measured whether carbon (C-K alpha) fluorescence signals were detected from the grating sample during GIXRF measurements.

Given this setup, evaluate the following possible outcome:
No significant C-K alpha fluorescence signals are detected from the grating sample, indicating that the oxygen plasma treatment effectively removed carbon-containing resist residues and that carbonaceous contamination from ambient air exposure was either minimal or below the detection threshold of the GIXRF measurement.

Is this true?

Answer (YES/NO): NO